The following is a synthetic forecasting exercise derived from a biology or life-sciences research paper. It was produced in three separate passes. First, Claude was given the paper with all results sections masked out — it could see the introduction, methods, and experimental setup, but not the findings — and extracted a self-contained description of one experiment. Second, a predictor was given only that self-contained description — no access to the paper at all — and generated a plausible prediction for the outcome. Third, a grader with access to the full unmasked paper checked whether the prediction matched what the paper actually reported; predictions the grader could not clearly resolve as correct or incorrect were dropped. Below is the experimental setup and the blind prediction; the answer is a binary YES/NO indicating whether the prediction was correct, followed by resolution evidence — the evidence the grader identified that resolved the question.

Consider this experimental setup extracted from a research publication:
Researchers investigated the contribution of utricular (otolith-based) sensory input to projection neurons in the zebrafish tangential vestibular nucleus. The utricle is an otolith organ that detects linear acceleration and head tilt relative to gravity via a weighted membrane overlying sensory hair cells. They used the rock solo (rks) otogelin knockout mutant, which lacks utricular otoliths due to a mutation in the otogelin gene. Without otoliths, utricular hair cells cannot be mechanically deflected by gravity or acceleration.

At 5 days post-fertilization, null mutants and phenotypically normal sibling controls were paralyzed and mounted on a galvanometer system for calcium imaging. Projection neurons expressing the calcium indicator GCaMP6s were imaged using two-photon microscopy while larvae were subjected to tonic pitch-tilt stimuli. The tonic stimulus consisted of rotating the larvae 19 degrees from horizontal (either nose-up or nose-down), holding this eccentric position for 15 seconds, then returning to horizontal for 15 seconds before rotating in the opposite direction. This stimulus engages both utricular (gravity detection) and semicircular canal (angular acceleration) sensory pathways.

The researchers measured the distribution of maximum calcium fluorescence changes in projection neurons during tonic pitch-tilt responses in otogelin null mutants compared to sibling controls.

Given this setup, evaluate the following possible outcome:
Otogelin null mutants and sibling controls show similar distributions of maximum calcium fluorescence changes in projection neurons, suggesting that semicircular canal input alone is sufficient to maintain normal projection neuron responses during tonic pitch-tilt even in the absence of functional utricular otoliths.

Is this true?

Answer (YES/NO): NO